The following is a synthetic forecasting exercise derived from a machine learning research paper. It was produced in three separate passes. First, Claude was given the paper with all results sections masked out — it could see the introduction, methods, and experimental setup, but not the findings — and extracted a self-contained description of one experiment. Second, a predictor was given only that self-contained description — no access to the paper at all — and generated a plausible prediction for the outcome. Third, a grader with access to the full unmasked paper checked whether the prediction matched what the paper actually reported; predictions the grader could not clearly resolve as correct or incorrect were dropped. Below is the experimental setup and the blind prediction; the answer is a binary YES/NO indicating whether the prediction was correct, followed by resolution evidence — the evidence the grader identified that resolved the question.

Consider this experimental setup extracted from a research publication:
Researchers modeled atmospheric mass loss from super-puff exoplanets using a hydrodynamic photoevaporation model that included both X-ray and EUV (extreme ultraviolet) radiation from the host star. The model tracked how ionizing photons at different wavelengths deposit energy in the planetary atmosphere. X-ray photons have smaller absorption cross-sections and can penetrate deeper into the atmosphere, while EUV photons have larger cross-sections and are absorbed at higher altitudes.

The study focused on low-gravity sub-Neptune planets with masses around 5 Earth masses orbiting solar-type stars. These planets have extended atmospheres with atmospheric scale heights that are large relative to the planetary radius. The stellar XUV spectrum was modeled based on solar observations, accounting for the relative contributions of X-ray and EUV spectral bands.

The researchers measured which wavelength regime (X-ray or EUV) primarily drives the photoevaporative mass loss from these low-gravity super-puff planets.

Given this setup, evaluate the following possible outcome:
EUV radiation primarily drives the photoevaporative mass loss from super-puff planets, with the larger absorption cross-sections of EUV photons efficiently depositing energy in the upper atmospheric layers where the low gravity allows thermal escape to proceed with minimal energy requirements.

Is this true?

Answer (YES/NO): YES